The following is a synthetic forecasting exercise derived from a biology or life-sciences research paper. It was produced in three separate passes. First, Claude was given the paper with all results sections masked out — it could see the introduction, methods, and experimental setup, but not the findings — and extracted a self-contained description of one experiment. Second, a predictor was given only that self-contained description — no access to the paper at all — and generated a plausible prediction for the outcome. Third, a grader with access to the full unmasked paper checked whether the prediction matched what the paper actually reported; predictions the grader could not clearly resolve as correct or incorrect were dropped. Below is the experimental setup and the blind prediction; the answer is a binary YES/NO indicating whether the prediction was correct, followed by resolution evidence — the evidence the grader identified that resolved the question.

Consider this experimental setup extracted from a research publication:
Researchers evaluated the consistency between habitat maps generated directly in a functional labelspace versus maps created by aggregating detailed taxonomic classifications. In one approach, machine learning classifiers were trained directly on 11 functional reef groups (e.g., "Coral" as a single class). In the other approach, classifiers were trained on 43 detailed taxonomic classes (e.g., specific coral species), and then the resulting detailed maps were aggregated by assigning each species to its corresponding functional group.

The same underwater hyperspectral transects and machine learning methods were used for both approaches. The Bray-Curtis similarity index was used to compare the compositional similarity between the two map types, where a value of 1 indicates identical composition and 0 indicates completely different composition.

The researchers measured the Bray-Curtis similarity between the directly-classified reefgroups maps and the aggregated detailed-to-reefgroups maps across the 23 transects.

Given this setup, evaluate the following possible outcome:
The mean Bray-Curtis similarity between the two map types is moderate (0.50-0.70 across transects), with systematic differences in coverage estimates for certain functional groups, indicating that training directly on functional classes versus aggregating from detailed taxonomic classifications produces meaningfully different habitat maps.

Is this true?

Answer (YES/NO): NO